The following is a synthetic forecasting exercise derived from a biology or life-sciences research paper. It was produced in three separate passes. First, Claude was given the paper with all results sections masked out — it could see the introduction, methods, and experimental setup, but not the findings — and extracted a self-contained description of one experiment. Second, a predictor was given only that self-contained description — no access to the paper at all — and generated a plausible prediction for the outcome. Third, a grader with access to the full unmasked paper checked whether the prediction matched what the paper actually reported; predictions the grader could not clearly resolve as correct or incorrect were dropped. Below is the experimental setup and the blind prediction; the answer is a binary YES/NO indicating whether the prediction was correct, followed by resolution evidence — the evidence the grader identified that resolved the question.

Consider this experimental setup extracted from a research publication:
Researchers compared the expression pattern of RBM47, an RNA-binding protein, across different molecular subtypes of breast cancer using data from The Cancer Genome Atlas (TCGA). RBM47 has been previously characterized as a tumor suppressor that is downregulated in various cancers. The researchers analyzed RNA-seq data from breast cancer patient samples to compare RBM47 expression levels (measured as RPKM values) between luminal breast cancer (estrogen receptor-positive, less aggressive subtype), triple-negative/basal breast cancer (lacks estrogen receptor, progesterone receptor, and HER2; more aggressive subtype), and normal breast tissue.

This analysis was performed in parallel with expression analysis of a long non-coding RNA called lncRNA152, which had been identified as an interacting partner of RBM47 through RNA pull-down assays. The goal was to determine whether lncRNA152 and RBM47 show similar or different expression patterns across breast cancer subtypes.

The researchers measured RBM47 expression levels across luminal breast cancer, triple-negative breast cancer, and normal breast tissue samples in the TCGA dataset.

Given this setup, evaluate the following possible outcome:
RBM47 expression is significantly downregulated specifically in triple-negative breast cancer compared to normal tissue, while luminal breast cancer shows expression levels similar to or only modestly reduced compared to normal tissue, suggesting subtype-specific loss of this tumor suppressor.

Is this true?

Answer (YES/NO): NO